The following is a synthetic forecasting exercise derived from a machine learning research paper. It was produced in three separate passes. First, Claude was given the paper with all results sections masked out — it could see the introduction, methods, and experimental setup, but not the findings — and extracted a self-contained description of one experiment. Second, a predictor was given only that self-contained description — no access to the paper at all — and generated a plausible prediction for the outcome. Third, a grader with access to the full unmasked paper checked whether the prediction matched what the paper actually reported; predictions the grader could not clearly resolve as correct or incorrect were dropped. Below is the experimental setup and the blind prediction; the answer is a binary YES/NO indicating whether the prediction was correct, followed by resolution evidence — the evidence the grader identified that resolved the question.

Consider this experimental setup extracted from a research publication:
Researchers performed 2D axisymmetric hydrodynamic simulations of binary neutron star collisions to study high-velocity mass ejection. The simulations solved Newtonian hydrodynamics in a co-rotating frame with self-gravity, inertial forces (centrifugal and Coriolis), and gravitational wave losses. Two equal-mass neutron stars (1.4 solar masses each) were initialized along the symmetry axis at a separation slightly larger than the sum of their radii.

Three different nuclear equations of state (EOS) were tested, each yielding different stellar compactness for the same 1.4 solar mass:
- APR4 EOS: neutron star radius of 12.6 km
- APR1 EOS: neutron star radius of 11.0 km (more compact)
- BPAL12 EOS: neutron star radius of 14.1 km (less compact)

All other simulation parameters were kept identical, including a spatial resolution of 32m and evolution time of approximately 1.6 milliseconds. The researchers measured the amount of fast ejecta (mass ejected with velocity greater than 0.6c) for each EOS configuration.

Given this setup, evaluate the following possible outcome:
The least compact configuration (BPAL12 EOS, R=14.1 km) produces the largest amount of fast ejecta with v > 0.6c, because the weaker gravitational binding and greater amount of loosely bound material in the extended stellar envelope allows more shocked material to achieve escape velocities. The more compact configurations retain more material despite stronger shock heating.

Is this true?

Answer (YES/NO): NO